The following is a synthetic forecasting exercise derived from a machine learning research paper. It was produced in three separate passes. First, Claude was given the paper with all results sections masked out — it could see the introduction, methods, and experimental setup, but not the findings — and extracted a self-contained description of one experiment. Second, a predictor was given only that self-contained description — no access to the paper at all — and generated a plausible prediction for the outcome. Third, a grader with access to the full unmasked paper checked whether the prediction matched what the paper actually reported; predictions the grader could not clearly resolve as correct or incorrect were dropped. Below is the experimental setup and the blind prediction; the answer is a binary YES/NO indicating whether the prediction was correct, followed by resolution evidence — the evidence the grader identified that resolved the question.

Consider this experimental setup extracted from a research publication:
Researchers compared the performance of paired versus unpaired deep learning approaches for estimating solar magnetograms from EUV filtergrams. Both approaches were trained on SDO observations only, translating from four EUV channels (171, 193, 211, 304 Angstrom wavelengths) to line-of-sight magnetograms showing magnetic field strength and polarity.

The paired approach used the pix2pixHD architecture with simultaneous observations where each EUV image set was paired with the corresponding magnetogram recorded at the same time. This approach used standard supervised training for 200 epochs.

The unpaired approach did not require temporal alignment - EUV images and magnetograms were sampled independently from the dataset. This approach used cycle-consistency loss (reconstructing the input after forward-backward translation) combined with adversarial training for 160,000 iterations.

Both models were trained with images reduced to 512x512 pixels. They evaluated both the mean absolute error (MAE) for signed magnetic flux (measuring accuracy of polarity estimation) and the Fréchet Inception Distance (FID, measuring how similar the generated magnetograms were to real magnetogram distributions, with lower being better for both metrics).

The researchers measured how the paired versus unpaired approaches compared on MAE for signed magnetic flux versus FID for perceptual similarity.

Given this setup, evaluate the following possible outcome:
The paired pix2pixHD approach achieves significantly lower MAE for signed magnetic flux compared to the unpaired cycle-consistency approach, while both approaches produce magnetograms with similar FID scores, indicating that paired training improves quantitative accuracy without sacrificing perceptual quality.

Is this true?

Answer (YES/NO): NO